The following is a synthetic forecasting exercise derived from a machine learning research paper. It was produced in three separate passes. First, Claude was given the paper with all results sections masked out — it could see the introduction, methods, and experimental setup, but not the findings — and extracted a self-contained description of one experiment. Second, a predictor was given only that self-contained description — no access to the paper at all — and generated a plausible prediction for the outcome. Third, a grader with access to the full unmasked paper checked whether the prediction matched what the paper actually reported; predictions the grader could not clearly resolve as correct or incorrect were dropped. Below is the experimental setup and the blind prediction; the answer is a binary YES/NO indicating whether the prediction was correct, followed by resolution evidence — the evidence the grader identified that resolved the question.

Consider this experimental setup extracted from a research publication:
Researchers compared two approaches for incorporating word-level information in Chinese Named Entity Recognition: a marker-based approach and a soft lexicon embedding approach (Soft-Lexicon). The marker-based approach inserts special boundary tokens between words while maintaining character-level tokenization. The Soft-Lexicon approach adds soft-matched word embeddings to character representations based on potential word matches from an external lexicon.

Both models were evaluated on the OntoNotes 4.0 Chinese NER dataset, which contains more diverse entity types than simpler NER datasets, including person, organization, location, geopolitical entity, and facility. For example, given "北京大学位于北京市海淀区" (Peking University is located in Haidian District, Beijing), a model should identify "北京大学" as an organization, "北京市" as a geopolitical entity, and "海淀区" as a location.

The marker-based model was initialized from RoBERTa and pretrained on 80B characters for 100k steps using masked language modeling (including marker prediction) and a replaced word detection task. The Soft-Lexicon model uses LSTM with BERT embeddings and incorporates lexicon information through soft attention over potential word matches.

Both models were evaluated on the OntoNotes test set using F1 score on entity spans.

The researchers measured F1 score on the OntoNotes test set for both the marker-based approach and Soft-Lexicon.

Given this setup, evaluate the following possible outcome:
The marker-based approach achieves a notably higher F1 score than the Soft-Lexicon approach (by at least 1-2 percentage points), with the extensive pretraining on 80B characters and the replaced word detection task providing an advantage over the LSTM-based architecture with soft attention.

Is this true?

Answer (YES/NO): NO